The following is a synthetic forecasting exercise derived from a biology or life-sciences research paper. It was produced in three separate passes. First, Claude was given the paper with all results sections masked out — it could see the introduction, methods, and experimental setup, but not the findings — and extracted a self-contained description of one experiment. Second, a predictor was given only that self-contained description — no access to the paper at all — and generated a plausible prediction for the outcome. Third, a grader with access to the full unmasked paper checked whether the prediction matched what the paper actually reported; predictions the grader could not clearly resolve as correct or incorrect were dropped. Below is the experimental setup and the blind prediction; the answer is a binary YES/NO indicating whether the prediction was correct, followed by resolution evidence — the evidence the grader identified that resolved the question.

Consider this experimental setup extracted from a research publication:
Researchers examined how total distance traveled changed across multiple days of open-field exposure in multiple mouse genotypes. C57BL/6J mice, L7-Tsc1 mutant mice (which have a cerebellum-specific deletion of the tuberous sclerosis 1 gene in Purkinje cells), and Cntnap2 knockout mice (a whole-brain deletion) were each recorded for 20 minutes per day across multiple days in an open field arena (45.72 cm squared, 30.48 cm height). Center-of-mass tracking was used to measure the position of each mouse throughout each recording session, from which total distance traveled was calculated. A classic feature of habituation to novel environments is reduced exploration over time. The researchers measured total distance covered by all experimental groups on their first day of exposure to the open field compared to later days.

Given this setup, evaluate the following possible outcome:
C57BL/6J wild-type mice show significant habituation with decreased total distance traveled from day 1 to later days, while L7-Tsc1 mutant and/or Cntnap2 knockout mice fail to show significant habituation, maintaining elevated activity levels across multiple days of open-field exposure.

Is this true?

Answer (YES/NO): NO